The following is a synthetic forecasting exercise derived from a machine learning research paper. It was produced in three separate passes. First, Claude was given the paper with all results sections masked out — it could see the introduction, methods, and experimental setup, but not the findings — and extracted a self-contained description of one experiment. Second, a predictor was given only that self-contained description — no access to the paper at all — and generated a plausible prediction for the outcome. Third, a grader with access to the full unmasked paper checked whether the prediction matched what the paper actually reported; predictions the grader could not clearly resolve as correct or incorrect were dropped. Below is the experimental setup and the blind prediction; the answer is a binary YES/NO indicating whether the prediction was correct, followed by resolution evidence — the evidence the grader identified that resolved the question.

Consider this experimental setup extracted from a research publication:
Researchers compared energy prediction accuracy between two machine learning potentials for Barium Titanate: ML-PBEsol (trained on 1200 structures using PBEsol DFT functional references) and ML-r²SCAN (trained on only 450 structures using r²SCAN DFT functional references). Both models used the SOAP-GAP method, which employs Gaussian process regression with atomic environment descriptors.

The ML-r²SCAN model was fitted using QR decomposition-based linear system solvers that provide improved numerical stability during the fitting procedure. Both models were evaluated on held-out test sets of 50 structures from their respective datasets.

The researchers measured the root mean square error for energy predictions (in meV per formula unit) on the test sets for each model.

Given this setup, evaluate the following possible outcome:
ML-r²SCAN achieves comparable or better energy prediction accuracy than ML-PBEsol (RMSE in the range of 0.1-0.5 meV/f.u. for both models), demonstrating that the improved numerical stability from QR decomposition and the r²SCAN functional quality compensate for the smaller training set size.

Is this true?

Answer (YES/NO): NO